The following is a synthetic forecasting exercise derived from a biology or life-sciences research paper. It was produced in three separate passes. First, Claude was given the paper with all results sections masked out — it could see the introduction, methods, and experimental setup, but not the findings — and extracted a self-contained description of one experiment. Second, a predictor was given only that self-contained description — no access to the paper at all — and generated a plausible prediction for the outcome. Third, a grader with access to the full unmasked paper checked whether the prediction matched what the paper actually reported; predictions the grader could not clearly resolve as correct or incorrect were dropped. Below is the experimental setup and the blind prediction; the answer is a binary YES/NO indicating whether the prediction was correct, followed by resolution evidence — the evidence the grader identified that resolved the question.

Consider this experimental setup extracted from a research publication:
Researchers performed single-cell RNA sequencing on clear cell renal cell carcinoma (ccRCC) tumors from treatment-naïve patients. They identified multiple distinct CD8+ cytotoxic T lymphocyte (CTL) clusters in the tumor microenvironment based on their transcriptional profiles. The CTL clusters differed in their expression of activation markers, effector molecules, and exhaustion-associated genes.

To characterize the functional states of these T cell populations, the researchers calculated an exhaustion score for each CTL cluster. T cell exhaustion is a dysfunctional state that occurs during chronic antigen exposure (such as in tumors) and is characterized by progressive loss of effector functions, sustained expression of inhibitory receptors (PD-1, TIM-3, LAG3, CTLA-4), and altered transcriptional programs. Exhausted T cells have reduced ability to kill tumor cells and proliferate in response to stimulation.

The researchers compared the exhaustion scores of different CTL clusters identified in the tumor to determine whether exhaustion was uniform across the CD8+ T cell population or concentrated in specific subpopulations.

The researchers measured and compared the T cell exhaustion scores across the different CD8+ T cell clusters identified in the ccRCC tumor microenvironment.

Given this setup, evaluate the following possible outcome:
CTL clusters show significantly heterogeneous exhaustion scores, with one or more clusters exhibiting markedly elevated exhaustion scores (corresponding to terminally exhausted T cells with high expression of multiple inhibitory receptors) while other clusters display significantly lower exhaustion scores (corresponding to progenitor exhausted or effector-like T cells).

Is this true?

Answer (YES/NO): YES